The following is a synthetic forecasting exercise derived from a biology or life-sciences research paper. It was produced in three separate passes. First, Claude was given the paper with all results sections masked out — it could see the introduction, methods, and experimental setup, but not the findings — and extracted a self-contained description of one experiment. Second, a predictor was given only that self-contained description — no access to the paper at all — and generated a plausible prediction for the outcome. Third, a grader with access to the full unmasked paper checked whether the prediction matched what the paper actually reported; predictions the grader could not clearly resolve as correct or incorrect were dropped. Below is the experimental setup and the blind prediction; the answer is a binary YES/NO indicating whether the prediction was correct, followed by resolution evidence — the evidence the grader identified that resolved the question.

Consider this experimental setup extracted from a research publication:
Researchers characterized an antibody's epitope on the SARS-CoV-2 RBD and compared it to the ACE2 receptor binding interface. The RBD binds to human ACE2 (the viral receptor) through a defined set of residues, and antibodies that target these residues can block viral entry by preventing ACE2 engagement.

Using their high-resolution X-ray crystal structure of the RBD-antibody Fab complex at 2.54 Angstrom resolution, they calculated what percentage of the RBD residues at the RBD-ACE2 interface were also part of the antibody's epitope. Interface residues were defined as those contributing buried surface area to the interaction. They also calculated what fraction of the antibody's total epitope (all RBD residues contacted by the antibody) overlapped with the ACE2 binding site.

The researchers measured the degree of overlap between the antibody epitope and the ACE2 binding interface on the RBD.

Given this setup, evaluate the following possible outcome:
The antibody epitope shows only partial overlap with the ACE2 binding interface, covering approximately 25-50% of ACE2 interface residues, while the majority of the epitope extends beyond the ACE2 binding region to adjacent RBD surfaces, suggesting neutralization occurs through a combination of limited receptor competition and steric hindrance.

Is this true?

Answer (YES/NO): NO